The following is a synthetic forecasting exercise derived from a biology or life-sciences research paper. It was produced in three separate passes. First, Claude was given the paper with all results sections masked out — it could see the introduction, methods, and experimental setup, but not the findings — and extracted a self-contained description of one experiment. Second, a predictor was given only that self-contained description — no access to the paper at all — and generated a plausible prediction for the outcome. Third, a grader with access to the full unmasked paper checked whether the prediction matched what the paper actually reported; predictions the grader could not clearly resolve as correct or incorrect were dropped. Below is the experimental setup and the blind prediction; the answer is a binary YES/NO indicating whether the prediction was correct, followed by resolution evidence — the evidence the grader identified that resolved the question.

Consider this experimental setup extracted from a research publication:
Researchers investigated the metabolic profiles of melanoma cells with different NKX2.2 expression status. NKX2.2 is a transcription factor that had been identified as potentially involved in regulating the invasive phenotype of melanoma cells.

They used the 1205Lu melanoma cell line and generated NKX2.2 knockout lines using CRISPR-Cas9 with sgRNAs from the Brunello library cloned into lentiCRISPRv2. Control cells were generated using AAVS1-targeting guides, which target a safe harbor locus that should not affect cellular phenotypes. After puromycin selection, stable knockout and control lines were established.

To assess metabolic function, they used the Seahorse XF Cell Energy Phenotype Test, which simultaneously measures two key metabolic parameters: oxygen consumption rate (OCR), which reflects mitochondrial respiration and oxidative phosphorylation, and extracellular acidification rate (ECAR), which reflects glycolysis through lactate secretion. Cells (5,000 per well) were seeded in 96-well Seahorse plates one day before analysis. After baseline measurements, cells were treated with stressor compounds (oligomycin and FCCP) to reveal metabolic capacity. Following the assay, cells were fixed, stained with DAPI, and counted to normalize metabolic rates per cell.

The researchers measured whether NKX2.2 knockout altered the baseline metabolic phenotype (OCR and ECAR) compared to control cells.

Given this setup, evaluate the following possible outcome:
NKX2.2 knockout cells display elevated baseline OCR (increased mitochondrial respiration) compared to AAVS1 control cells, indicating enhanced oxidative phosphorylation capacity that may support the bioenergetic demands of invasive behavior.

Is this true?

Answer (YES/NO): NO